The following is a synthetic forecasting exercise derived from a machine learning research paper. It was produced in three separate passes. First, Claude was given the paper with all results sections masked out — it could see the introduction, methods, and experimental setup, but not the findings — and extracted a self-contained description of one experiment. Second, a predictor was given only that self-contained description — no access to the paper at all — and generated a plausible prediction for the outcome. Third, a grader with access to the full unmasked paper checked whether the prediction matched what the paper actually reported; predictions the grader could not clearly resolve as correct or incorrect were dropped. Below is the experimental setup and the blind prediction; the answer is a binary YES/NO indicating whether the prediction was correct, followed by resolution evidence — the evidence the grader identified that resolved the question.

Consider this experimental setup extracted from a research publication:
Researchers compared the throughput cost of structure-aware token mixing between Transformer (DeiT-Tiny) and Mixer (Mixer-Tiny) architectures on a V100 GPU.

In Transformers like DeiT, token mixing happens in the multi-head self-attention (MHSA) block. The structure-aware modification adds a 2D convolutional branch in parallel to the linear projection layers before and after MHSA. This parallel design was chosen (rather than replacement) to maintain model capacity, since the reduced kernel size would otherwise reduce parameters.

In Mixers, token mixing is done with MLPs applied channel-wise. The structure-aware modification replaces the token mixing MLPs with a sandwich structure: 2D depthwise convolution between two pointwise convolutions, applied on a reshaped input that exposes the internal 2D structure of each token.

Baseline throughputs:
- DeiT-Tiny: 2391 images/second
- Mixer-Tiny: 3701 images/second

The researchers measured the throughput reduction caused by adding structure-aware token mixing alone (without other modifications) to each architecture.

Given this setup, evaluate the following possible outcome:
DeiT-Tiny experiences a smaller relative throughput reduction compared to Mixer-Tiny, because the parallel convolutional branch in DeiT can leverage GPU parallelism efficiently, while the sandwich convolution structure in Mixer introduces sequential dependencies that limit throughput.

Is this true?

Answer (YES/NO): NO